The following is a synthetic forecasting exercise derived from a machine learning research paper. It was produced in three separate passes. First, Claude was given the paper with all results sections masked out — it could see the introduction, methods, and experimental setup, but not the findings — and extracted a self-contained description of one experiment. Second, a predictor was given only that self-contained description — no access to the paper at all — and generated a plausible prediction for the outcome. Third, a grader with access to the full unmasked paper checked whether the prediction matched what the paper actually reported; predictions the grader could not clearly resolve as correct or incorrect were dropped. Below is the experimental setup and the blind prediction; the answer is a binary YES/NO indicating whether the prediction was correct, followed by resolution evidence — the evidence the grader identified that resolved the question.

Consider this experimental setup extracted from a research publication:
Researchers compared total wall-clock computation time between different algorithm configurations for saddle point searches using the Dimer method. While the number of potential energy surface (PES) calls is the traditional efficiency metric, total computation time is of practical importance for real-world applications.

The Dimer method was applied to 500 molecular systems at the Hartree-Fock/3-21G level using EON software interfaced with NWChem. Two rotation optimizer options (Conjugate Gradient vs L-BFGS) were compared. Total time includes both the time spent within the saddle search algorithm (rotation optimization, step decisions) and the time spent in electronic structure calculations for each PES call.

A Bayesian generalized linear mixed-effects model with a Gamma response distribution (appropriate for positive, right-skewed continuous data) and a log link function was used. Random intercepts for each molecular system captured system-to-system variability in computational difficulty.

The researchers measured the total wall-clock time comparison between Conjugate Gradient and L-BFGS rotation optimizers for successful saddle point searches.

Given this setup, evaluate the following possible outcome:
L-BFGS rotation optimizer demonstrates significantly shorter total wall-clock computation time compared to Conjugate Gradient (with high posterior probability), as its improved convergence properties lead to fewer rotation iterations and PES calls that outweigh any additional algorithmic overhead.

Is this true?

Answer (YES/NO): NO